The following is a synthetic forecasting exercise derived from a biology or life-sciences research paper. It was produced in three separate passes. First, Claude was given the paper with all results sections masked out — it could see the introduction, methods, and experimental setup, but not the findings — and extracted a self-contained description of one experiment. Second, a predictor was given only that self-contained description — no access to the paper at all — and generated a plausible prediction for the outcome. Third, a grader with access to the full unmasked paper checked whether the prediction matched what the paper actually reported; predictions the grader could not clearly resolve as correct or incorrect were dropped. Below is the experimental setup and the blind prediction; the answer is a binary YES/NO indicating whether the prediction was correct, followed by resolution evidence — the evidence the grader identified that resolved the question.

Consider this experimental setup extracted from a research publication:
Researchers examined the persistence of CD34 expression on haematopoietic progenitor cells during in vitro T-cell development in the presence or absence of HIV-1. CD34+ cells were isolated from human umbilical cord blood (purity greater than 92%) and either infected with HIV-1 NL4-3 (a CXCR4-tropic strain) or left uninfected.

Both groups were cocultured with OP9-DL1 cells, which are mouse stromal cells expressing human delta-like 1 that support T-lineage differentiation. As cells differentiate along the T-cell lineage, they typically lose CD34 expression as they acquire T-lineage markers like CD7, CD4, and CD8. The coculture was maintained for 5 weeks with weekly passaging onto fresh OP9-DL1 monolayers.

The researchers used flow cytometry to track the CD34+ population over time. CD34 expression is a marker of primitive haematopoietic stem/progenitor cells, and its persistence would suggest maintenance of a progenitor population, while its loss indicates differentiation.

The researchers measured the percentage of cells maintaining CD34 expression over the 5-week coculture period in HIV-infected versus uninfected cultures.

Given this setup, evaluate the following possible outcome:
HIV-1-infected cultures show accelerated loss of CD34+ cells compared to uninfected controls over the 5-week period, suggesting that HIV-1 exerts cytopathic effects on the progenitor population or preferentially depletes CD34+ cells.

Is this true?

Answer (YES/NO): NO